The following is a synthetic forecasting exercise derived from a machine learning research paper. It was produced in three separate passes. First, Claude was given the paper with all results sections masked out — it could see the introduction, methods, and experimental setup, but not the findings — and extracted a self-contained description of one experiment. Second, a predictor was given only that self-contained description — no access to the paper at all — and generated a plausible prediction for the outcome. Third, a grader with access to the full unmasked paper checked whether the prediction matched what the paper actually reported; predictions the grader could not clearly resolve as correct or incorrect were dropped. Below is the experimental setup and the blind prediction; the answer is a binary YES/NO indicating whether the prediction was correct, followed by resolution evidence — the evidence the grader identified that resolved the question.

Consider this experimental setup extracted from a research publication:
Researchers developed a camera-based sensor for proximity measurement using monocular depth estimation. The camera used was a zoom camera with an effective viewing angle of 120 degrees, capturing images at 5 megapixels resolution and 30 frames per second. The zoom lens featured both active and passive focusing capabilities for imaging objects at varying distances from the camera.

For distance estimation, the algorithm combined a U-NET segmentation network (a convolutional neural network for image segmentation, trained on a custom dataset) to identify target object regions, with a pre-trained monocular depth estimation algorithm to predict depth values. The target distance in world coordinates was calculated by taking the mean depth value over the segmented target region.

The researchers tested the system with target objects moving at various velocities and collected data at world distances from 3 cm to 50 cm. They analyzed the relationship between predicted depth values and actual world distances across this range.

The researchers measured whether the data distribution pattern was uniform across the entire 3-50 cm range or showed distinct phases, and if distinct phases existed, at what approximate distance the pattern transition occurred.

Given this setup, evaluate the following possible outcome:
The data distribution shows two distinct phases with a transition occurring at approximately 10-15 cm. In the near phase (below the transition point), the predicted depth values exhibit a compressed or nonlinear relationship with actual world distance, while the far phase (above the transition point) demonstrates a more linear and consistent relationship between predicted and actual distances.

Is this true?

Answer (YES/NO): NO